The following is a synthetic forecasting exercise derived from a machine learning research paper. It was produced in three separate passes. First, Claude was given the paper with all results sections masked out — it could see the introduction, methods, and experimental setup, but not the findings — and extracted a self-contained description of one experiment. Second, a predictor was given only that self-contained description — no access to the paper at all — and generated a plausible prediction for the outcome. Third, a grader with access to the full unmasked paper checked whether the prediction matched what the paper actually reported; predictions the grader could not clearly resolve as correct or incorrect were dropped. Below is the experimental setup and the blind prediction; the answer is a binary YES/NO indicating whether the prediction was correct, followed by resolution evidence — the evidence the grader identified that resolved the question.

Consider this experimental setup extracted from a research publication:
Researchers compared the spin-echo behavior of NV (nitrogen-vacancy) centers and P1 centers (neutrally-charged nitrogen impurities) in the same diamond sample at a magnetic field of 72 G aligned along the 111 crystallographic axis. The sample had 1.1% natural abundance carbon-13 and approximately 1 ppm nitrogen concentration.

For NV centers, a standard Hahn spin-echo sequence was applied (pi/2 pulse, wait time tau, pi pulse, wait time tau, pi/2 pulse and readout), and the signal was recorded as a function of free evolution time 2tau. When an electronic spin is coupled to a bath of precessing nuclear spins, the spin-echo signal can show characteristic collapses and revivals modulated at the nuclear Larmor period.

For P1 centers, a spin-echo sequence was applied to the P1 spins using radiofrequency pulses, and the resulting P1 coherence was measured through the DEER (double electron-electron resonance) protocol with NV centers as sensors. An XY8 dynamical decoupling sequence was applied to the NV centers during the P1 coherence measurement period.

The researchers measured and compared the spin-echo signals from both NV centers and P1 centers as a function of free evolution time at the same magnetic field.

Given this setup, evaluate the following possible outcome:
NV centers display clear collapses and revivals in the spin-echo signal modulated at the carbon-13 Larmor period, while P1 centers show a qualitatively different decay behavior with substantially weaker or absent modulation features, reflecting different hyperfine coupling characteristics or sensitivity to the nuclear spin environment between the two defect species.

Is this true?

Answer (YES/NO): NO